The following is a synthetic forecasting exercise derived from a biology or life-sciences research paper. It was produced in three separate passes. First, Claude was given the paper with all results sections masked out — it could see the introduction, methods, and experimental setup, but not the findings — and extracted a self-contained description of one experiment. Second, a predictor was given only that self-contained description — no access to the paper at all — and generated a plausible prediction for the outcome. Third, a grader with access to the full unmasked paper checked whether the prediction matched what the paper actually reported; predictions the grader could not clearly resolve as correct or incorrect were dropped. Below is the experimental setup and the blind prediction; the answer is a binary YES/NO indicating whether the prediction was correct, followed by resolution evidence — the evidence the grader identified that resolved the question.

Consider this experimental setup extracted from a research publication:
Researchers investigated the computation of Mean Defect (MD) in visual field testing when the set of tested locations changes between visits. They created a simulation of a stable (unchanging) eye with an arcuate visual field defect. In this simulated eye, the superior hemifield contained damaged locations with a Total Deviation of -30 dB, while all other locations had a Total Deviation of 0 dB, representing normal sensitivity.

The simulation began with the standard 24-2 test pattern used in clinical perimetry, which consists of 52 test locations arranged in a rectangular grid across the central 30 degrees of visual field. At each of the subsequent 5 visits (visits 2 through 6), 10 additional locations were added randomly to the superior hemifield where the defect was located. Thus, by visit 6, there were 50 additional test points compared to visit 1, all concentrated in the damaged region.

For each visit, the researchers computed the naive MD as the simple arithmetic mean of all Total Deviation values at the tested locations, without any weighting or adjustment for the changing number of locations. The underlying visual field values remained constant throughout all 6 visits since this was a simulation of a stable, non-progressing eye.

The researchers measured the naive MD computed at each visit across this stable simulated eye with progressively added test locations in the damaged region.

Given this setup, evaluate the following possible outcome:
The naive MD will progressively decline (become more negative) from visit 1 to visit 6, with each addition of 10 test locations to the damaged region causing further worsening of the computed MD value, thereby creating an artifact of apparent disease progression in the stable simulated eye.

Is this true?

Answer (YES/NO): YES